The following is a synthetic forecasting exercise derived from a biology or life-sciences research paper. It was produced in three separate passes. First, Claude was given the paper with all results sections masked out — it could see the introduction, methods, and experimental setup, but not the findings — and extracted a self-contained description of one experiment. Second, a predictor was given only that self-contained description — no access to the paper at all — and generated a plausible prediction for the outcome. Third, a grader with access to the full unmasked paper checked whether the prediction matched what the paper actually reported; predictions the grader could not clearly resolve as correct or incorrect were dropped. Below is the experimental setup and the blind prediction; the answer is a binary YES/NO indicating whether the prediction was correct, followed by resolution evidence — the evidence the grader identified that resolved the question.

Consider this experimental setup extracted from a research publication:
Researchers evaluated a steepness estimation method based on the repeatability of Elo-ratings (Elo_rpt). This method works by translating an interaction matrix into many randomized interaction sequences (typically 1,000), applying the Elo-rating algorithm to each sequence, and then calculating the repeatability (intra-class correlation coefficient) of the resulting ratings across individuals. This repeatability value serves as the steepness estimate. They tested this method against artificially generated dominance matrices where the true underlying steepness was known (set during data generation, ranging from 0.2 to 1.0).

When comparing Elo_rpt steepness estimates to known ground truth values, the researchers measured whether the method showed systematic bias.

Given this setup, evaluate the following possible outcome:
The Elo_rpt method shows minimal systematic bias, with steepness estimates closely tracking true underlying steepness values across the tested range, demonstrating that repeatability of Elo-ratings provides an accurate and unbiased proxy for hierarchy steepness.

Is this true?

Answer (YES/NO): NO